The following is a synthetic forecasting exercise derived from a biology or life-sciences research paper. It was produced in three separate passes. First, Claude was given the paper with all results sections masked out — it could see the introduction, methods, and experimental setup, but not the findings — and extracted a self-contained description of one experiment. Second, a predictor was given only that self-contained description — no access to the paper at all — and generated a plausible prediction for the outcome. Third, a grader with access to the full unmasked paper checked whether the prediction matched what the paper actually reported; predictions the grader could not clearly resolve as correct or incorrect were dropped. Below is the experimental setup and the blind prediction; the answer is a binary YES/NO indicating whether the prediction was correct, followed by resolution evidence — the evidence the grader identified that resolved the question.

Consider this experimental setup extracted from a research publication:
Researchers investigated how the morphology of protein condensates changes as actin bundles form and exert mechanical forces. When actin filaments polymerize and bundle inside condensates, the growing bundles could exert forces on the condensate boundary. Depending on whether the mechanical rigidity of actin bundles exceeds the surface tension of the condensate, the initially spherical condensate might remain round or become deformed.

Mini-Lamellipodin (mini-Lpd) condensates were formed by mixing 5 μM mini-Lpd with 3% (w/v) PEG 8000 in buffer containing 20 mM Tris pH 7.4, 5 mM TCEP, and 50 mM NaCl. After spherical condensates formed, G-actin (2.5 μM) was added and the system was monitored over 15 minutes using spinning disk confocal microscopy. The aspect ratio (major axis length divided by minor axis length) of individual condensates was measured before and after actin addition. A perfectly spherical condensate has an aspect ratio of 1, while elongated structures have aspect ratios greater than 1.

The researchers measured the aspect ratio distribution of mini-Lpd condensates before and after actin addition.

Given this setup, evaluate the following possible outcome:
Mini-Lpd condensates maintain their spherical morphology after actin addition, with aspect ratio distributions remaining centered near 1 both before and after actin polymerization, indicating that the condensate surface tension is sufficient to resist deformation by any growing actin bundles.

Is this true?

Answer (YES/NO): NO